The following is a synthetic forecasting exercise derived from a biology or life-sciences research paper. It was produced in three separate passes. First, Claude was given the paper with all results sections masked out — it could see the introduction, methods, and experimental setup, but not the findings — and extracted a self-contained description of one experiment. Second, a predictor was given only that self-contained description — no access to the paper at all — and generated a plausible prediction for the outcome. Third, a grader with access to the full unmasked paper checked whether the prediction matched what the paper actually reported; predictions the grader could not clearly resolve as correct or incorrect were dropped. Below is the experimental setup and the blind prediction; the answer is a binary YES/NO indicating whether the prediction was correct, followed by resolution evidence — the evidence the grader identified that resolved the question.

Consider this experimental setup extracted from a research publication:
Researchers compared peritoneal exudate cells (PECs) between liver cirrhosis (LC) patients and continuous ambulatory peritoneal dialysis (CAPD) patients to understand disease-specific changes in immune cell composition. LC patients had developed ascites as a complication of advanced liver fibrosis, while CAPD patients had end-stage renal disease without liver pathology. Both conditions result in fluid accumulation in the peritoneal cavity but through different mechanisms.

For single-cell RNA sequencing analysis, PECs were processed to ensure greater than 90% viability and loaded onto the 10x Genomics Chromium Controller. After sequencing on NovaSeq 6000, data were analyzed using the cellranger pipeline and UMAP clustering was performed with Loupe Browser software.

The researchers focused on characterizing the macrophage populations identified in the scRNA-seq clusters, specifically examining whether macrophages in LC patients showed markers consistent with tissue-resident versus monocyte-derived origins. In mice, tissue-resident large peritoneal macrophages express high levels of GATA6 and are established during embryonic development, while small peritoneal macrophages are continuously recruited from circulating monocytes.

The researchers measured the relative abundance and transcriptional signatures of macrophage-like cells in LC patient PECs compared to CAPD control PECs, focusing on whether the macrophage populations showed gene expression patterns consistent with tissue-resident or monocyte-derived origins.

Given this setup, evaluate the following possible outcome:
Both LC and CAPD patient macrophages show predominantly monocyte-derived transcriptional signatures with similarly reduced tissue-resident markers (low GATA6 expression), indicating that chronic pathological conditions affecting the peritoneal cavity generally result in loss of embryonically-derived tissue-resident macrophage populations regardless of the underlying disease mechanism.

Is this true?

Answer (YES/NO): NO